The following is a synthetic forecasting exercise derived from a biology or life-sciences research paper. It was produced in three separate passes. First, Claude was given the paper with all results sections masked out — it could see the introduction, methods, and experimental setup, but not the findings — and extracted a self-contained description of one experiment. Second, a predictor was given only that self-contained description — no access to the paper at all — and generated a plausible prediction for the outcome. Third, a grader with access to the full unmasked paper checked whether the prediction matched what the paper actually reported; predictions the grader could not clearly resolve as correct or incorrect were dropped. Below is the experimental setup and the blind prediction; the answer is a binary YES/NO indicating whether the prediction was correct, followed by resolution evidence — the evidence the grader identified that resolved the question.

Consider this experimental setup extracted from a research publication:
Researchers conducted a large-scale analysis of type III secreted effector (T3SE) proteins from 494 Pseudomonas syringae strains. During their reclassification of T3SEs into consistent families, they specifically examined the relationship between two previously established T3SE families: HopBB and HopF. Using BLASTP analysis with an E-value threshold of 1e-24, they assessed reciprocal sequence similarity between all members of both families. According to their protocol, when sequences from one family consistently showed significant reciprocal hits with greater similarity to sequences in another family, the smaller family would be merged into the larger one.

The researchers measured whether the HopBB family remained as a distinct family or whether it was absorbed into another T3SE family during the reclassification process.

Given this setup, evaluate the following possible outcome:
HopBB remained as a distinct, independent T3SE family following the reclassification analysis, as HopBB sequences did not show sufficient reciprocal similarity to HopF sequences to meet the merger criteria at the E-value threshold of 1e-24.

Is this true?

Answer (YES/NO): NO